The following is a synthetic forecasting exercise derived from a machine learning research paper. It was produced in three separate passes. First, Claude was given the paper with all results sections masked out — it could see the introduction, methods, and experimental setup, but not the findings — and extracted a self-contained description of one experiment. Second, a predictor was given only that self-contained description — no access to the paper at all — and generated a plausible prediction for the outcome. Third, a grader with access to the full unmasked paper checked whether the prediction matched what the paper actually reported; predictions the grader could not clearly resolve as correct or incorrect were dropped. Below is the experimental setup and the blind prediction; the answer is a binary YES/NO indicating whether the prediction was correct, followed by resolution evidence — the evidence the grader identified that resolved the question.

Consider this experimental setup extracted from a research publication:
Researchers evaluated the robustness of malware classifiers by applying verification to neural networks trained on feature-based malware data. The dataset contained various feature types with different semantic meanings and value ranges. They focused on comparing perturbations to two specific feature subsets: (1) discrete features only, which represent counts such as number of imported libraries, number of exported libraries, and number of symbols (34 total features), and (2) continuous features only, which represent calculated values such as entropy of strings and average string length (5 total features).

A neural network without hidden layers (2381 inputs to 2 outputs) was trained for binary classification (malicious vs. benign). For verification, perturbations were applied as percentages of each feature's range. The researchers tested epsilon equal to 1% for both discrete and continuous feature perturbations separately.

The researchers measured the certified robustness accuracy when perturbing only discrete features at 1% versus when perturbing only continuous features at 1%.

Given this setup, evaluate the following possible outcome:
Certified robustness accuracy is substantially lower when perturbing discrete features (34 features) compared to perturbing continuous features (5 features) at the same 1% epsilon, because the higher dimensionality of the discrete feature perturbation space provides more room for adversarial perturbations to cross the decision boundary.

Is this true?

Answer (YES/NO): YES